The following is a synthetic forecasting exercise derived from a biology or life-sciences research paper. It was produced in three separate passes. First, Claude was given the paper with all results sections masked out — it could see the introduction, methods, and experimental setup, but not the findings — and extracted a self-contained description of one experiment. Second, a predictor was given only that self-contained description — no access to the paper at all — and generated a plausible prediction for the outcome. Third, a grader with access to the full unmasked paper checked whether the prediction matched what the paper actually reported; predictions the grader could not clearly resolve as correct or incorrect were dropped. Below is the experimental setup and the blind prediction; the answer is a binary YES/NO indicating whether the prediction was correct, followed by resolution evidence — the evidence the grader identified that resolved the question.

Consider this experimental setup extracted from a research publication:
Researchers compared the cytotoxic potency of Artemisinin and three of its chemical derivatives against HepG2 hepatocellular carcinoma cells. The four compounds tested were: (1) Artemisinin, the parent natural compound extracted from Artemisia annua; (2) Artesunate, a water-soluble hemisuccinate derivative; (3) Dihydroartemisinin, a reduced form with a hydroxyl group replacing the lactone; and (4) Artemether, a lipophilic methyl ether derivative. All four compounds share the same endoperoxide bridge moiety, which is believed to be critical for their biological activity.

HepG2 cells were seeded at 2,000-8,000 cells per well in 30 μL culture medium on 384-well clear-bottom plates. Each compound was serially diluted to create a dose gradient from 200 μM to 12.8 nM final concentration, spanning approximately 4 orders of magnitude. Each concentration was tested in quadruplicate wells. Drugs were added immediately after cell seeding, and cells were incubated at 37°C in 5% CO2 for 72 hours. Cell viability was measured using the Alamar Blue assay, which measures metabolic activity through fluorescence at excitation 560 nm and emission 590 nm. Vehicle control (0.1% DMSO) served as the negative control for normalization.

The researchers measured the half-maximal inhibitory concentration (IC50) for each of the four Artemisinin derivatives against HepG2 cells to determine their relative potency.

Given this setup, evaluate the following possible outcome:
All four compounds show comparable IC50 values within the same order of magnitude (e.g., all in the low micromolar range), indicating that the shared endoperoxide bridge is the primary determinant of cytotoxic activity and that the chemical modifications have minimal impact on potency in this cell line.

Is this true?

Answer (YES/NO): NO